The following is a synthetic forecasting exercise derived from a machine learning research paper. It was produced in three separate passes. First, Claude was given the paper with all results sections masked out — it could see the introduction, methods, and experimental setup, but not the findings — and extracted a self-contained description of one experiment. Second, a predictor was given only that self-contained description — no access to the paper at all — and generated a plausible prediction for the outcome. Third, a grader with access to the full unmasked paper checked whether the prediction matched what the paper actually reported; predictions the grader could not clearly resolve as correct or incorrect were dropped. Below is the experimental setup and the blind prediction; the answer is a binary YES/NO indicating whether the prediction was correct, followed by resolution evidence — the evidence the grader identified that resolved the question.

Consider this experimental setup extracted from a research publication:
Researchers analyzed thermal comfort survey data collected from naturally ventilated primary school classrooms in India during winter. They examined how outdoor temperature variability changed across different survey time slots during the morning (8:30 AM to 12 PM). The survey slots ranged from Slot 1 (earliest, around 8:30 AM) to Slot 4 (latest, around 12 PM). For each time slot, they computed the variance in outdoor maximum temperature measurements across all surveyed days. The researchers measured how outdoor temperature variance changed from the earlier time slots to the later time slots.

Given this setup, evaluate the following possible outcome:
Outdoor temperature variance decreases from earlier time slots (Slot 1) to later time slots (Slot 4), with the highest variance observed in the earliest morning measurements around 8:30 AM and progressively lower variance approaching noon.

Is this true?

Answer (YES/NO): YES